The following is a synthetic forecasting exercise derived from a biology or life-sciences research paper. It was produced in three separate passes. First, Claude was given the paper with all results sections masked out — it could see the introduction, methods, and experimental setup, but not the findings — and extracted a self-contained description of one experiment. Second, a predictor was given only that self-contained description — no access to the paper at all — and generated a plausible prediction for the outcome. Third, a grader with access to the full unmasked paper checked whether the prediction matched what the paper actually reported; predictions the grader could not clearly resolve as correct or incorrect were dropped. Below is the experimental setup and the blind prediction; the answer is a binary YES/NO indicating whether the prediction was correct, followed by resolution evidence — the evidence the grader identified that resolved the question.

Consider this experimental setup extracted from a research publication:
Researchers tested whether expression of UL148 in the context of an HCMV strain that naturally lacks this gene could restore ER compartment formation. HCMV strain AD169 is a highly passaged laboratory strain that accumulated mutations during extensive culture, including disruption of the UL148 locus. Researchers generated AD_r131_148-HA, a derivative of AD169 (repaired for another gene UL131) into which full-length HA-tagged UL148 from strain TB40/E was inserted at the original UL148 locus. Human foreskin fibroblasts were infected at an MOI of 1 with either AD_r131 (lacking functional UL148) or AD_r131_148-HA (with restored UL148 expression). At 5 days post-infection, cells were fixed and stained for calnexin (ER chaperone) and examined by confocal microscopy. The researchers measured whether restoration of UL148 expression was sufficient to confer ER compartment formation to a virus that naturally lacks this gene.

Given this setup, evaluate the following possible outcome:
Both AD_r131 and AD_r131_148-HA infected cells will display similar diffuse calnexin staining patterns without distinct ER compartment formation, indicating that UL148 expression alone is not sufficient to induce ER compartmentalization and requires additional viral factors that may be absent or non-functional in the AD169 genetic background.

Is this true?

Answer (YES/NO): NO